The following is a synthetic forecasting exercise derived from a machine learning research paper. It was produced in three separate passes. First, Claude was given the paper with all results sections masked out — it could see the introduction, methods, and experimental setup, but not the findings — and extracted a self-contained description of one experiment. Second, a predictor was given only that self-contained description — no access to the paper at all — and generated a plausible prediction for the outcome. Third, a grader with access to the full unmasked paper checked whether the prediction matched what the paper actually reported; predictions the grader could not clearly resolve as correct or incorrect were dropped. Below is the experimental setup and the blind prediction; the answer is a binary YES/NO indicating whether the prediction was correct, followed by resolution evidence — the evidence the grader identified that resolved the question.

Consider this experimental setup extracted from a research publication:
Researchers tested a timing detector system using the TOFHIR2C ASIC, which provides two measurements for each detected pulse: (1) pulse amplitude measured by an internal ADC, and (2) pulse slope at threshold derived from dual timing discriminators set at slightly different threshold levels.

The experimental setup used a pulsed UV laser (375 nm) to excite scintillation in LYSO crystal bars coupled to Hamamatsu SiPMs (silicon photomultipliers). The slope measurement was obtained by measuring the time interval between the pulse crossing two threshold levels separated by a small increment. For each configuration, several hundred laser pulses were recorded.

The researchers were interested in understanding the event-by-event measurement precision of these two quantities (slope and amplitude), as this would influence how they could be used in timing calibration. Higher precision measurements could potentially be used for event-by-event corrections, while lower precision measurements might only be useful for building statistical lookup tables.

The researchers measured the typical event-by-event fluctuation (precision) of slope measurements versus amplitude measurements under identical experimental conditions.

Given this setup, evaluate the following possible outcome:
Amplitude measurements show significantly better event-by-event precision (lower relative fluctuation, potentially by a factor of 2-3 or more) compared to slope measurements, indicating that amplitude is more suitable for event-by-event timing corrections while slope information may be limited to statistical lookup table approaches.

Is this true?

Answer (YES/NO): YES